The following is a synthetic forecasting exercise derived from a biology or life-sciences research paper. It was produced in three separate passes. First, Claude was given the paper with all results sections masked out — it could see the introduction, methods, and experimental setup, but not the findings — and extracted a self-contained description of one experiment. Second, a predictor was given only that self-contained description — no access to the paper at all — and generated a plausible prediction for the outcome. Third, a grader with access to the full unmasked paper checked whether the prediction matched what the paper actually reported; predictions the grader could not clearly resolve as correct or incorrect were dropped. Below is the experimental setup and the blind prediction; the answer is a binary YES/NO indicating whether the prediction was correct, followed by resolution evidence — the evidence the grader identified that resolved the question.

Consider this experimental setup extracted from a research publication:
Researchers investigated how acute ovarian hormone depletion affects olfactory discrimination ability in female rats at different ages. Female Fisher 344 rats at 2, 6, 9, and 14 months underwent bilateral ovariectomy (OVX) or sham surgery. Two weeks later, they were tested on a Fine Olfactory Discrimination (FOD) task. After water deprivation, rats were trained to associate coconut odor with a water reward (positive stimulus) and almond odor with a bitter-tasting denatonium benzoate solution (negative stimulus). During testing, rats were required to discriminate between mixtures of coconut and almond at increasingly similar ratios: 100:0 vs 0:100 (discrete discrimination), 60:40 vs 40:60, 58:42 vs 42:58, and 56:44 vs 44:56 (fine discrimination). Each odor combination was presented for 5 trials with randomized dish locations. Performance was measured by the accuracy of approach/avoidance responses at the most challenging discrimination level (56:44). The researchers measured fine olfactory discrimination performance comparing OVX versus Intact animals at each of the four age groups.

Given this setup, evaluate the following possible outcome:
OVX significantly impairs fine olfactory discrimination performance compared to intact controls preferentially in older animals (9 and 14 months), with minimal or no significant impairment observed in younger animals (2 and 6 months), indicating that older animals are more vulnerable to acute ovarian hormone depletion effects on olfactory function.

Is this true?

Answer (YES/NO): YES